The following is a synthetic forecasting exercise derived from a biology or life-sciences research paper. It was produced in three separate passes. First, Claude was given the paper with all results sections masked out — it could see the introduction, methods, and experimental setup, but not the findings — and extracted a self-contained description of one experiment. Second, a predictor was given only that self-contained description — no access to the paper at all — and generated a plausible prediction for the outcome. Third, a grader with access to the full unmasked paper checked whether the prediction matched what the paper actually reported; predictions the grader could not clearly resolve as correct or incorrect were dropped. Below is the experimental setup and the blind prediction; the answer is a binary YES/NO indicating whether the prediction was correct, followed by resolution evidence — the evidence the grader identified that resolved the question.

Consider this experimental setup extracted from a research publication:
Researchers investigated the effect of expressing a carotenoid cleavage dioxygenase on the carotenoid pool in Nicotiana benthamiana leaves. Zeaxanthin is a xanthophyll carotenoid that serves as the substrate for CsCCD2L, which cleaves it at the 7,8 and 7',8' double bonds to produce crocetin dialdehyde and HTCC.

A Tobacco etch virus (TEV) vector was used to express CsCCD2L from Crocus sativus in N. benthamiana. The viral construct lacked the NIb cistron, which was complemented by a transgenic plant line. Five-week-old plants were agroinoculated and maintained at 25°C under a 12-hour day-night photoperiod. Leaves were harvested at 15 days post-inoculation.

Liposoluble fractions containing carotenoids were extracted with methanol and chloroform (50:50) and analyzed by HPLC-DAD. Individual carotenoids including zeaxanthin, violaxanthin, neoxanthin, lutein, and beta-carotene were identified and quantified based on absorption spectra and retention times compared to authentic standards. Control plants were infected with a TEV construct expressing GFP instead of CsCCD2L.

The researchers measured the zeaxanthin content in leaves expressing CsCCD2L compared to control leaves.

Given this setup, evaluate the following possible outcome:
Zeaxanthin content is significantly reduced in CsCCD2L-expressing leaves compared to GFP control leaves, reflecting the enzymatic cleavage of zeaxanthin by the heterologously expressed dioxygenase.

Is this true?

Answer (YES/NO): YES